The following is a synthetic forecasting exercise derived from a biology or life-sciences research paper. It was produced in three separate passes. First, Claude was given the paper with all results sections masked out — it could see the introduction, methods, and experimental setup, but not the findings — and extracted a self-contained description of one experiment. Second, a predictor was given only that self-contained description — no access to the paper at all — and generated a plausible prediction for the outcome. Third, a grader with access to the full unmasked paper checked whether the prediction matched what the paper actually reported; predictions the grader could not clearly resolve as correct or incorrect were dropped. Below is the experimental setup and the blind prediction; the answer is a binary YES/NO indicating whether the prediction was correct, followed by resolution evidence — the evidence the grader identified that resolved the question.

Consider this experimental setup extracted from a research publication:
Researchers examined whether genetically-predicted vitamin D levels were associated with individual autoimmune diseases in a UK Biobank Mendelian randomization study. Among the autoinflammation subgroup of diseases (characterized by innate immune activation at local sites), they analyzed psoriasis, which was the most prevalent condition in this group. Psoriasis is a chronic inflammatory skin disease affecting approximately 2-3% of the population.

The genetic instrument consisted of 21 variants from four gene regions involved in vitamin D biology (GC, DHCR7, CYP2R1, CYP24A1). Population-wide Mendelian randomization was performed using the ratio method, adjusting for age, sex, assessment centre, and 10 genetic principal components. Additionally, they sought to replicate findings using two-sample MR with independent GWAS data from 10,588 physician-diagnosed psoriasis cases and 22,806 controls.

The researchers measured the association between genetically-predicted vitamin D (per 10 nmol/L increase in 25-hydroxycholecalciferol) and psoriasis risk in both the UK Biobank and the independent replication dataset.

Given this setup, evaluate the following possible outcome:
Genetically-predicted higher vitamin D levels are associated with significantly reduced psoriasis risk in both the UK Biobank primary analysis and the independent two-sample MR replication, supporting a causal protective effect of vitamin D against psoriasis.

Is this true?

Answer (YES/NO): YES